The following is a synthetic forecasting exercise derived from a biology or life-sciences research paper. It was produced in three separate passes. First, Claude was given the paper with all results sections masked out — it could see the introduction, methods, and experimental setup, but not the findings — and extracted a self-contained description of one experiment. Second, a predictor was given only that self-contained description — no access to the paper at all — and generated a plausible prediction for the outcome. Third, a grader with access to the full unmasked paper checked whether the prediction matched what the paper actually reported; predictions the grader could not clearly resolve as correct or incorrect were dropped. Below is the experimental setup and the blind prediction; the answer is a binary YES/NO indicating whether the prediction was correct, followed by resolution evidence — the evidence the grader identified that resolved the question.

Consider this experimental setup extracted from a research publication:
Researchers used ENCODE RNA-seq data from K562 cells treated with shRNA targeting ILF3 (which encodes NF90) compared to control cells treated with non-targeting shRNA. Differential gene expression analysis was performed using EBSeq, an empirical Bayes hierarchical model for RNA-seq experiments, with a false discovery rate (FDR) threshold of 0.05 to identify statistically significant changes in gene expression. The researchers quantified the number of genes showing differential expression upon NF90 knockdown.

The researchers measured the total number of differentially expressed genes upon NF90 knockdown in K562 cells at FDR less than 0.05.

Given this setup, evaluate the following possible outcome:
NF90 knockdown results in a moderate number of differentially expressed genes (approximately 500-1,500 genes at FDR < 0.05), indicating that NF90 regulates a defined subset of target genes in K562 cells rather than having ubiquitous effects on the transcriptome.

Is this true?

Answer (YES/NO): NO